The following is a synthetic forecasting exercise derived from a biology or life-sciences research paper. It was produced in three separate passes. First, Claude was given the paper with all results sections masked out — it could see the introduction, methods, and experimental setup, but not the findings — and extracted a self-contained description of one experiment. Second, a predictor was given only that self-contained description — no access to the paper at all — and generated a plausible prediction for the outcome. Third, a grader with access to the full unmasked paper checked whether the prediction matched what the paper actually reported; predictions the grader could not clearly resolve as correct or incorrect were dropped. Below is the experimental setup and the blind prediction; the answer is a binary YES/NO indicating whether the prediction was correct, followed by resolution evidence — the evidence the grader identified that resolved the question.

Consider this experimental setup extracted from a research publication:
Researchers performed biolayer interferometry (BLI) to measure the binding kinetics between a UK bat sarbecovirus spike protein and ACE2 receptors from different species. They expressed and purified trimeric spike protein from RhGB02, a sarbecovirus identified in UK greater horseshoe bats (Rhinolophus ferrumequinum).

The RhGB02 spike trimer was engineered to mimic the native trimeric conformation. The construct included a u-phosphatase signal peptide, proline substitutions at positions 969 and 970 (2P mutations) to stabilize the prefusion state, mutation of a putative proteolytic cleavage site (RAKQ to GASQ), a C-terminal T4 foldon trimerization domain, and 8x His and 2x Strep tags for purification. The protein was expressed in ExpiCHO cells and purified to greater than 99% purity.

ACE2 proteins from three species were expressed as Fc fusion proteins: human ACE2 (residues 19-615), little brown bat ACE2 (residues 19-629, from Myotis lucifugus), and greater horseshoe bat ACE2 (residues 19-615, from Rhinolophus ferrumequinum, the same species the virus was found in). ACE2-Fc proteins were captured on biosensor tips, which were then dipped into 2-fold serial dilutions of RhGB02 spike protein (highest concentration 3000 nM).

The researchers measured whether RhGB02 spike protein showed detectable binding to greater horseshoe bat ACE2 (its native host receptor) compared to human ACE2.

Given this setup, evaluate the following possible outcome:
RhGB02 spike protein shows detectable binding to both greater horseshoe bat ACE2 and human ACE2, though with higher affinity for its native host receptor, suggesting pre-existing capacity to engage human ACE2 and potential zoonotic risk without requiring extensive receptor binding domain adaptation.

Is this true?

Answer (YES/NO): NO